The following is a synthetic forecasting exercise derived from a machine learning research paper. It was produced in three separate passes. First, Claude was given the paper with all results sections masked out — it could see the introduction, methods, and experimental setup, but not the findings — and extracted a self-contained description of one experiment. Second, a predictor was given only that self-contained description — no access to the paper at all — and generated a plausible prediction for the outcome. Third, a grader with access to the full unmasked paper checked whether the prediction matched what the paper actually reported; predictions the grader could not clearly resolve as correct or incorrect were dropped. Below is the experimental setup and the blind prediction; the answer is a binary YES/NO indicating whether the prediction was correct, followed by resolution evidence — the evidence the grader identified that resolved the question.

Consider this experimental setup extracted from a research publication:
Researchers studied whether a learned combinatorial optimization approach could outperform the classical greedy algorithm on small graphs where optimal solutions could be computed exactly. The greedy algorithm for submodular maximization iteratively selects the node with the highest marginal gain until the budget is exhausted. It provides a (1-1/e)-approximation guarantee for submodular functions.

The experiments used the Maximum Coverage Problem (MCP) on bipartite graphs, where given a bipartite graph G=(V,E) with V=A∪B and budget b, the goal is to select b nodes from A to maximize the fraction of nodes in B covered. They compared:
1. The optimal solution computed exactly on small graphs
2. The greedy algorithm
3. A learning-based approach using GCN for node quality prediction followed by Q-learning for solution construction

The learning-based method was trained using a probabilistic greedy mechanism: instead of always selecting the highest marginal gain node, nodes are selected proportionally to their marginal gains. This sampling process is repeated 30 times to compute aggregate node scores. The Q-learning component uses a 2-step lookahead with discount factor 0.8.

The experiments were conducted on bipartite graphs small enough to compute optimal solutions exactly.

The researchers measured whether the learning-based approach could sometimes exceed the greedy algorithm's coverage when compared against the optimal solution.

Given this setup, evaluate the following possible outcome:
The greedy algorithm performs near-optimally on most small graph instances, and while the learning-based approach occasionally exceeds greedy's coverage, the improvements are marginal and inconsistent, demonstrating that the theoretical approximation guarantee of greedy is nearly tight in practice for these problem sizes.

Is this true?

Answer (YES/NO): NO